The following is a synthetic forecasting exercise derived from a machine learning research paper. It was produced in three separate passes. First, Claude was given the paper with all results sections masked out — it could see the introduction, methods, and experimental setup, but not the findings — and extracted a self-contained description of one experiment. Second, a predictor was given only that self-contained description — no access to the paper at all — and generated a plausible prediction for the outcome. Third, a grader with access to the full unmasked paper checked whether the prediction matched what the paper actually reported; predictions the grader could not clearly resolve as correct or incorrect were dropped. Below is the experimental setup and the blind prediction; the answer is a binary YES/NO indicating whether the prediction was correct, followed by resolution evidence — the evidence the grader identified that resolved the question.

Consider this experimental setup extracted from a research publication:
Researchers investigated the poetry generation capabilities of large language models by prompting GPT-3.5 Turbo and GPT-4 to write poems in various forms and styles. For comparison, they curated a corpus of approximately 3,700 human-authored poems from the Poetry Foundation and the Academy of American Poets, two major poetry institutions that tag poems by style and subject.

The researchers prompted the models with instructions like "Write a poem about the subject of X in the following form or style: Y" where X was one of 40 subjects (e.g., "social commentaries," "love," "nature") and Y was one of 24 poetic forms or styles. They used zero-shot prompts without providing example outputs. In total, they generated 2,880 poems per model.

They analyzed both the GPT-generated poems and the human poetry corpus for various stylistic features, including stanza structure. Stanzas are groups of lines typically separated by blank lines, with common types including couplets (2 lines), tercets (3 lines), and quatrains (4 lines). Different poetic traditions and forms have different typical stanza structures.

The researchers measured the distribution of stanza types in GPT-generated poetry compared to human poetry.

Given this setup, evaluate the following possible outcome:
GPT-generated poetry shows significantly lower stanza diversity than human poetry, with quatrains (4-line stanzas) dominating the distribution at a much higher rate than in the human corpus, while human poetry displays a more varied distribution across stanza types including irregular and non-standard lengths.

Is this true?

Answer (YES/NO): YES